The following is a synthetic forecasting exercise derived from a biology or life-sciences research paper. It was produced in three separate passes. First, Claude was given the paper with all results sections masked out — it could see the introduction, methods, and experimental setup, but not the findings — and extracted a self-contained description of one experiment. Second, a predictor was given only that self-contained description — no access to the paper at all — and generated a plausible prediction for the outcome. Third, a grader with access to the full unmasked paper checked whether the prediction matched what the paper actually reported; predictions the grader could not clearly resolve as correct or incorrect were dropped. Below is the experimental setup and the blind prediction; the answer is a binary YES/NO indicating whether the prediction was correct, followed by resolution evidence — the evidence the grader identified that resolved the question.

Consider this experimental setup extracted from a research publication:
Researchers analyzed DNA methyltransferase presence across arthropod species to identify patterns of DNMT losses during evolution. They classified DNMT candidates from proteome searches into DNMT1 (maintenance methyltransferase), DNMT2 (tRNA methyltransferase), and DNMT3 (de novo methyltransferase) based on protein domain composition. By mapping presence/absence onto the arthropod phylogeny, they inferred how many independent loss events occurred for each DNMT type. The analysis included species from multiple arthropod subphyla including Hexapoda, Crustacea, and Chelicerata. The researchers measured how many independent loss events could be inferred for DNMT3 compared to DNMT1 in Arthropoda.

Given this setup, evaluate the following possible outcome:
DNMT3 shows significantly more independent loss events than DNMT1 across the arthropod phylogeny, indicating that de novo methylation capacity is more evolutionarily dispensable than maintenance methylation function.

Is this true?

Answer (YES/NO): YES